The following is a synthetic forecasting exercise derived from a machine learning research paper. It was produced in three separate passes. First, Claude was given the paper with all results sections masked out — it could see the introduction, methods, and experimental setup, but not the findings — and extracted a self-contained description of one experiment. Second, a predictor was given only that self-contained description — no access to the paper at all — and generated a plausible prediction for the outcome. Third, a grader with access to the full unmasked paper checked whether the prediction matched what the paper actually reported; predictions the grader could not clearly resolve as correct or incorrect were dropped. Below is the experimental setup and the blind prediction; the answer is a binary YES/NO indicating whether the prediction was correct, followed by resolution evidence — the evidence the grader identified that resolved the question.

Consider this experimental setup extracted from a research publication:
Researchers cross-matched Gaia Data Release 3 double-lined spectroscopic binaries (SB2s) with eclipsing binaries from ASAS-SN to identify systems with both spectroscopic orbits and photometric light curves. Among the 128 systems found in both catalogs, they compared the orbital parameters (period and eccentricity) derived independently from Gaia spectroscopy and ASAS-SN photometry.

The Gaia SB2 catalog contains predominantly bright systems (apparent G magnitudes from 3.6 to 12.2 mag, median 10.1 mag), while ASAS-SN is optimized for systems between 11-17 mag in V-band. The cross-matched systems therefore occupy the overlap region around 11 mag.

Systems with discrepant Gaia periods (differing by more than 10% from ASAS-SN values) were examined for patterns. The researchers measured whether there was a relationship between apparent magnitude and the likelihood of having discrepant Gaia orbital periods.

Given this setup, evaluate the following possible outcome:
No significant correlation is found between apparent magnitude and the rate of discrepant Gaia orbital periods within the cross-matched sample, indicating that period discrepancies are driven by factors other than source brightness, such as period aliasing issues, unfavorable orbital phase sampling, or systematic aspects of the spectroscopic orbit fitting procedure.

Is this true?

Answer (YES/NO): NO